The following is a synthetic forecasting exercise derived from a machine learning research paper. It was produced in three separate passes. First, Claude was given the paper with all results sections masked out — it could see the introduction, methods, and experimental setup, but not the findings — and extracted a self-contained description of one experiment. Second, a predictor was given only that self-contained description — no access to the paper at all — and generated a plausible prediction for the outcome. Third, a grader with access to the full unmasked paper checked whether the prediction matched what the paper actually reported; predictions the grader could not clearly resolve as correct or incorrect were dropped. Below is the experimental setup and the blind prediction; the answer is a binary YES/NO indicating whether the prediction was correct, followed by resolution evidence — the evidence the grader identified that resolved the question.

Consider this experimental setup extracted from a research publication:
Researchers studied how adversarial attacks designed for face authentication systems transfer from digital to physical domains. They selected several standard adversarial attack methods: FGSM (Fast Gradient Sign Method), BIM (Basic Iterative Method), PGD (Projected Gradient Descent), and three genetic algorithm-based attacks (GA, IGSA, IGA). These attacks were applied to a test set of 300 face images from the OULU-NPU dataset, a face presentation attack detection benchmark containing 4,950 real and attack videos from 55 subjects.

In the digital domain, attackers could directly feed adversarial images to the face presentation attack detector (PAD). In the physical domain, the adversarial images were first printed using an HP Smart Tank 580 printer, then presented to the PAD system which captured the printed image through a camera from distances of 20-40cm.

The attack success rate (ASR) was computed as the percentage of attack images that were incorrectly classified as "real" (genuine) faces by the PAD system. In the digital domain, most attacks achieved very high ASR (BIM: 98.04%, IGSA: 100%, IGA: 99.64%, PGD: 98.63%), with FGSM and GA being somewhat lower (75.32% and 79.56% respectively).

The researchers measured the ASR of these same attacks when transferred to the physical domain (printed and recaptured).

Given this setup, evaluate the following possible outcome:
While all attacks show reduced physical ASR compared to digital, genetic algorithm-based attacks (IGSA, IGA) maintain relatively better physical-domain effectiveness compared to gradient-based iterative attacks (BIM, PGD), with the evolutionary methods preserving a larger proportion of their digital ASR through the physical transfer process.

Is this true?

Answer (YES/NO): NO